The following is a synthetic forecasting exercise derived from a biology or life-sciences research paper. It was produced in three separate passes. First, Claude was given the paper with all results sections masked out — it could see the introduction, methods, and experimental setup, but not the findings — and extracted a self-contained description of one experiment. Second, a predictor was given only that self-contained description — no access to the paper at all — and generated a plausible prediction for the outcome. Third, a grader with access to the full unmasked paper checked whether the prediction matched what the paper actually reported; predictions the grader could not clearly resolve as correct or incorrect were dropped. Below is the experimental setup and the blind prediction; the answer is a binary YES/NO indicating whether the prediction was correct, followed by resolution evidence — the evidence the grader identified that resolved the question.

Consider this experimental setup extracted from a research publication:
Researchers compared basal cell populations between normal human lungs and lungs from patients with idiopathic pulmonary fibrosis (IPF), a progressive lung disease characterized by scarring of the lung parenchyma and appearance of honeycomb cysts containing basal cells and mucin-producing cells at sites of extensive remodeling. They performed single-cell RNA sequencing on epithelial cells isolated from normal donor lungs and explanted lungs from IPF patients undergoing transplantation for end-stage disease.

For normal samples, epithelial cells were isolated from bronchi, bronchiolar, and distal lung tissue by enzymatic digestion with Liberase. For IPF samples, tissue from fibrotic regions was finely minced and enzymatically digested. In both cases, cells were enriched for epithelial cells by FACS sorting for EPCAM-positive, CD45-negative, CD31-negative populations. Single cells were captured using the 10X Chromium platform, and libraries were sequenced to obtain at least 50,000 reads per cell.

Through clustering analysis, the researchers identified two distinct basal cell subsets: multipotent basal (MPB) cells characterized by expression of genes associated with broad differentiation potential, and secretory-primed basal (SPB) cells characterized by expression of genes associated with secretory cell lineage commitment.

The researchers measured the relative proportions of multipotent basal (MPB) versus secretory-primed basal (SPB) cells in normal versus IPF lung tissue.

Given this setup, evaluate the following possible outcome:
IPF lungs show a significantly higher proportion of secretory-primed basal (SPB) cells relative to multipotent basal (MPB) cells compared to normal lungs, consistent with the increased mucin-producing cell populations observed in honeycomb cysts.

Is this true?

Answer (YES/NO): YES